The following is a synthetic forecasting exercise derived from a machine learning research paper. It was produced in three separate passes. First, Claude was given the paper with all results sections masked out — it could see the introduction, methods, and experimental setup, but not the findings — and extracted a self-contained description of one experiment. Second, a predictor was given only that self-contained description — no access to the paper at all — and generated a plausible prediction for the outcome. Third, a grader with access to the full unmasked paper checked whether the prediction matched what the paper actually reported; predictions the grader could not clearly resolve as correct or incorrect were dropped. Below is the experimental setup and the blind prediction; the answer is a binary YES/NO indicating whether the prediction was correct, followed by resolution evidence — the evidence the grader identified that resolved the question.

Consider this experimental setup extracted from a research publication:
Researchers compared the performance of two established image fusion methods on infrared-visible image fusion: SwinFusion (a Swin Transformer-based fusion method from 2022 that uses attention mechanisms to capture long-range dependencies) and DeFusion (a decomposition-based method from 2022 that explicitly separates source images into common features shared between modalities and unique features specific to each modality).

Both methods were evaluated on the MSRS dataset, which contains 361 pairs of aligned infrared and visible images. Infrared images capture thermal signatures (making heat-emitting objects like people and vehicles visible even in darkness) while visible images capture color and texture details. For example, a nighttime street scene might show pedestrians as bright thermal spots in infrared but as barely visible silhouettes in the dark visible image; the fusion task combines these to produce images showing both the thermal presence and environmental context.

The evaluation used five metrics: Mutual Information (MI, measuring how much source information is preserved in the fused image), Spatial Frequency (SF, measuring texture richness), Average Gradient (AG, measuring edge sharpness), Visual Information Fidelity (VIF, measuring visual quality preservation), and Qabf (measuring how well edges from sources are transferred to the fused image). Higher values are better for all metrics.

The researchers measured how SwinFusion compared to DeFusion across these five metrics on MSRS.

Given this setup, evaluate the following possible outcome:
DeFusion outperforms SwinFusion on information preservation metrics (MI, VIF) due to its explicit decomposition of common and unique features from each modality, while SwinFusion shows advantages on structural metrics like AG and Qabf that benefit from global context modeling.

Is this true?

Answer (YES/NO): NO